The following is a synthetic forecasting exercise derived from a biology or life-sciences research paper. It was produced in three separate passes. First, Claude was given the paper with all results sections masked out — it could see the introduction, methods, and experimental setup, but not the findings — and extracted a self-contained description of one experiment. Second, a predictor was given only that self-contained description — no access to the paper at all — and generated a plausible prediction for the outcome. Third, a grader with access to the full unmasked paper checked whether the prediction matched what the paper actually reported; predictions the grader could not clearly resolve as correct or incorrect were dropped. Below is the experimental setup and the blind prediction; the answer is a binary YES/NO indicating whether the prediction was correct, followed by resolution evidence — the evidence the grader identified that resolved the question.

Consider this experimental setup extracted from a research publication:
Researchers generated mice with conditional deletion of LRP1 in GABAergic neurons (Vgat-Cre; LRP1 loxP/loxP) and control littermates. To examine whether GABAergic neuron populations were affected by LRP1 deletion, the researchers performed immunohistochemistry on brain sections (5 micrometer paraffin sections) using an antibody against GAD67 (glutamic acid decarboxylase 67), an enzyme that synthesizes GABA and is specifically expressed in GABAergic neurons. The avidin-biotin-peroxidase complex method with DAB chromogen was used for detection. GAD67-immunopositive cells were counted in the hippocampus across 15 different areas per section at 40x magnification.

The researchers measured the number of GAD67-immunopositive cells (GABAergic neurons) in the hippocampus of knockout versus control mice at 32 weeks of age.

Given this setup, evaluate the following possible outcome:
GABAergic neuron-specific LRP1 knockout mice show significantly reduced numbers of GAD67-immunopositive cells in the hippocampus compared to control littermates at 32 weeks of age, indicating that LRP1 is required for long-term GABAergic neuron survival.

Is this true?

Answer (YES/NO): YES